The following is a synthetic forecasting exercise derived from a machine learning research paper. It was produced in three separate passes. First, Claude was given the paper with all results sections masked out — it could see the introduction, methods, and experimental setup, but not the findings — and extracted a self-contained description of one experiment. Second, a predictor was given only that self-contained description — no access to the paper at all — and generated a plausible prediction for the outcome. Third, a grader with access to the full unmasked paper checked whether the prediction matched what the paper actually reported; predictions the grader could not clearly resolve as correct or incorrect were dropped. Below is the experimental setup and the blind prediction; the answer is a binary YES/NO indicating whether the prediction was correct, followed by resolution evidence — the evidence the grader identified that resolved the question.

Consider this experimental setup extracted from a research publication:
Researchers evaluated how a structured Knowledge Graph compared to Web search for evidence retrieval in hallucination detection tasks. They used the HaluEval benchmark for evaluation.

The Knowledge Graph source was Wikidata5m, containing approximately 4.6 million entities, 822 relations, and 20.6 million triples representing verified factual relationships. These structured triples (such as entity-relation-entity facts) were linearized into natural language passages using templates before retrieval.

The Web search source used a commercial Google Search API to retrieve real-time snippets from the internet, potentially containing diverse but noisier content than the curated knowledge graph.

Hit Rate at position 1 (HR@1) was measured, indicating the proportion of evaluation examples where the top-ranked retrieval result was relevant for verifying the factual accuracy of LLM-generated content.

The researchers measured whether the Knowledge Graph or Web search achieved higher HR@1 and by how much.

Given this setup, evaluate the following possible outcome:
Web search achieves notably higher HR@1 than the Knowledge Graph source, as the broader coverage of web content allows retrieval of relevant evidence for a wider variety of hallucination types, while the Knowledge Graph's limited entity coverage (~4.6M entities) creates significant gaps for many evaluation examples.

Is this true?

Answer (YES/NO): NO